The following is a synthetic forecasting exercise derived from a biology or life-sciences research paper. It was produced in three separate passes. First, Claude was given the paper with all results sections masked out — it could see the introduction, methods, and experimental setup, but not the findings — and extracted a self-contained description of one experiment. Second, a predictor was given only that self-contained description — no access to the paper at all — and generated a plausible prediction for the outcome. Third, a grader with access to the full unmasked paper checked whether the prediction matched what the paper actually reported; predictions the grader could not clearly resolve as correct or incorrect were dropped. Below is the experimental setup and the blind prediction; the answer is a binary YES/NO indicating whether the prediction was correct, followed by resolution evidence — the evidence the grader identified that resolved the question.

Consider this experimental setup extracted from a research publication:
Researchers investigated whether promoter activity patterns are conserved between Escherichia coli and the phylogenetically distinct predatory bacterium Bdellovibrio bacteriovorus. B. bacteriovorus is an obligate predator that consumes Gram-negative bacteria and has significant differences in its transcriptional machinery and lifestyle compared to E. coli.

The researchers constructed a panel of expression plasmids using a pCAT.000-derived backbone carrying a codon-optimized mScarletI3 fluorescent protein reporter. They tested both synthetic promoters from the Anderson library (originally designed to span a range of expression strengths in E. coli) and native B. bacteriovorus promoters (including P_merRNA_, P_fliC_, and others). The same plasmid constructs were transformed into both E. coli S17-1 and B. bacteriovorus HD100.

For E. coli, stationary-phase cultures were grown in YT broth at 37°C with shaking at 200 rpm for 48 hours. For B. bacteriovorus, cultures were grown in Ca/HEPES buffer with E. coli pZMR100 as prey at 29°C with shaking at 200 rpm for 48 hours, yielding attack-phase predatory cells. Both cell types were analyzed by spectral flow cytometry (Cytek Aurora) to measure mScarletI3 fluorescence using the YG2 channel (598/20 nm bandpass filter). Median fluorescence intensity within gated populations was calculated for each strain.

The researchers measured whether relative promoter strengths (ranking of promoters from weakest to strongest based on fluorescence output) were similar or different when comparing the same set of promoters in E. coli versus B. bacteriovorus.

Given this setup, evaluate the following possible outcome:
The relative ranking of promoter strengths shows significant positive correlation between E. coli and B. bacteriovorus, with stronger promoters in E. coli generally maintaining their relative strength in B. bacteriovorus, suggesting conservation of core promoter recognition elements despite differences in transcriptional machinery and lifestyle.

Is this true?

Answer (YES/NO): NO